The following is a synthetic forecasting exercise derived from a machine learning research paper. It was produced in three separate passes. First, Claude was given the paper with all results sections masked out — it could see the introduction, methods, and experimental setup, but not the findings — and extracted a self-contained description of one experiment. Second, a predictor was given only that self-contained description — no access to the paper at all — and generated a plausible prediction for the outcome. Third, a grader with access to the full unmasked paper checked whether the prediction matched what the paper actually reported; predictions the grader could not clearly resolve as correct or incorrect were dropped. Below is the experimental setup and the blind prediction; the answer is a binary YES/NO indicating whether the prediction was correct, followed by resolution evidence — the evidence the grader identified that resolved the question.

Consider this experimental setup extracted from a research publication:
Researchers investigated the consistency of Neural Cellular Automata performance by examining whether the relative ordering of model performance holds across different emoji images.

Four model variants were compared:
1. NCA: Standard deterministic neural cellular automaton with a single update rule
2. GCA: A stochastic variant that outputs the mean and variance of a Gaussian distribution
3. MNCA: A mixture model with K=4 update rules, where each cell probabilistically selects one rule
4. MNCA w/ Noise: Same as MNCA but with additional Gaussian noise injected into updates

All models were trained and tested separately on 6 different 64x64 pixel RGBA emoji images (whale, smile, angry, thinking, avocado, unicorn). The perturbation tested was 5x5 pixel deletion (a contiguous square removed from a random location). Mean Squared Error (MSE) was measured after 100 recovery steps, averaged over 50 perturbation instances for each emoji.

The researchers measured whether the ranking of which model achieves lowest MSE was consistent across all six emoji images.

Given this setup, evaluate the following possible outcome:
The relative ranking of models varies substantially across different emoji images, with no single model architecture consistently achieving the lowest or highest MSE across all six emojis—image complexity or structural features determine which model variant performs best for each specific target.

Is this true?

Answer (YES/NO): YES